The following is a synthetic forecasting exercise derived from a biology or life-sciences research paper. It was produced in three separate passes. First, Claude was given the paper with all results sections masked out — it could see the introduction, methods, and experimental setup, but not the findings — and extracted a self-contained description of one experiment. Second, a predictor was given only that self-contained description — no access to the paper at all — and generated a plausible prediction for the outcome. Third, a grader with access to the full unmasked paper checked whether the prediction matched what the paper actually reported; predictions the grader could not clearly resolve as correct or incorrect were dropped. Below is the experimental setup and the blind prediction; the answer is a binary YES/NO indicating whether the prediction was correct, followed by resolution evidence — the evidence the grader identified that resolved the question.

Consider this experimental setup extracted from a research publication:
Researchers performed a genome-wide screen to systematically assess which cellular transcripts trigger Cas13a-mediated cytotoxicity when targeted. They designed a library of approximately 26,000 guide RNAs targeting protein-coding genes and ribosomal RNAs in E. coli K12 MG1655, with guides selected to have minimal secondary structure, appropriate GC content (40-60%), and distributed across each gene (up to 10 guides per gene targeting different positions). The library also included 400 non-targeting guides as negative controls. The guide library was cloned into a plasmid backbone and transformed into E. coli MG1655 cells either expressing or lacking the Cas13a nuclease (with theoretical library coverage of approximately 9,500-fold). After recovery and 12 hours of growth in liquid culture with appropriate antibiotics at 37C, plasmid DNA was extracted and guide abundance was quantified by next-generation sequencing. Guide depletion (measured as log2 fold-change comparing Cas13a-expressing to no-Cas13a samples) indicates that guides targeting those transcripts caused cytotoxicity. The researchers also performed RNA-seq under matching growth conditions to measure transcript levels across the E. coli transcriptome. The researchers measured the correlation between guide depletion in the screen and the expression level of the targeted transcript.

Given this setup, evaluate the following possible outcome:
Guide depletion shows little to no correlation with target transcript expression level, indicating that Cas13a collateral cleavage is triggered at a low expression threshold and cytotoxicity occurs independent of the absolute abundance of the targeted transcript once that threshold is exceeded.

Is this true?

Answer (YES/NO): NO